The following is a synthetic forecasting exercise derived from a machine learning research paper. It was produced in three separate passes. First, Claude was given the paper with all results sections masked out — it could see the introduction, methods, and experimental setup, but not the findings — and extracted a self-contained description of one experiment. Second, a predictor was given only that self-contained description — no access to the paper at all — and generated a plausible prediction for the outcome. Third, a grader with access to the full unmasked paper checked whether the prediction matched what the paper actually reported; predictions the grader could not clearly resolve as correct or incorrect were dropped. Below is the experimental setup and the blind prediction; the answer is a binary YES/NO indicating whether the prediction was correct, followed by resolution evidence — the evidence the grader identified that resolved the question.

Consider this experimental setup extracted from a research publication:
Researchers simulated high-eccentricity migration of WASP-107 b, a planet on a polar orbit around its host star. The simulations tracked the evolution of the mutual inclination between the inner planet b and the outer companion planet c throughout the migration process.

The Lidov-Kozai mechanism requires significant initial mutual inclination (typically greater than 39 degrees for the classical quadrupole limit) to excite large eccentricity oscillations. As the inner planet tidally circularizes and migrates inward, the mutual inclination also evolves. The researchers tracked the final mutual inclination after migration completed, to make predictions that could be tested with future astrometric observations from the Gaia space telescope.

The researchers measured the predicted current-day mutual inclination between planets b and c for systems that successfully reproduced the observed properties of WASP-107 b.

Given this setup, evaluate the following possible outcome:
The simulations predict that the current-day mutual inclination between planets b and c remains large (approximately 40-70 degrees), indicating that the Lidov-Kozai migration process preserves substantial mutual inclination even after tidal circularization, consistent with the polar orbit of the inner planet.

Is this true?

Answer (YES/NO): NO